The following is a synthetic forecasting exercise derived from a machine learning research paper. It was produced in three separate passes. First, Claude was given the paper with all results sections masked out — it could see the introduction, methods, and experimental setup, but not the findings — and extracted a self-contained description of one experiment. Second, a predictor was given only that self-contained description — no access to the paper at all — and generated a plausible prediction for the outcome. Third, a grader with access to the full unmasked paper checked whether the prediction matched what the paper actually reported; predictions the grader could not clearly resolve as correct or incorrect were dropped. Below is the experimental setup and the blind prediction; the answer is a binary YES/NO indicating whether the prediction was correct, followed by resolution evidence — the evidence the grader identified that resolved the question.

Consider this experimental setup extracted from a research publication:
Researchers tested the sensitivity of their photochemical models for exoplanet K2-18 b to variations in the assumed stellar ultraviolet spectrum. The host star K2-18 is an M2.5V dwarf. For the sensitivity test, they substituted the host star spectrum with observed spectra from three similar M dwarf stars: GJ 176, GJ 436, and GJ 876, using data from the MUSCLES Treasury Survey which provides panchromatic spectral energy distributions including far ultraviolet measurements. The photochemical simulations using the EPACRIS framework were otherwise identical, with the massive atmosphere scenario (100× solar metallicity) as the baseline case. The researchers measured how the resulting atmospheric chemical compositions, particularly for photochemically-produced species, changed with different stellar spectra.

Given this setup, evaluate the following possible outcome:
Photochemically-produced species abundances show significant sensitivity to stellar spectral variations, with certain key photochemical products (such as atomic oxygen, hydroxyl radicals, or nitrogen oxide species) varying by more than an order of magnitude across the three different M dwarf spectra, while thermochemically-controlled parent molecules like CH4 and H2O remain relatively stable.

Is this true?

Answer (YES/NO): NO